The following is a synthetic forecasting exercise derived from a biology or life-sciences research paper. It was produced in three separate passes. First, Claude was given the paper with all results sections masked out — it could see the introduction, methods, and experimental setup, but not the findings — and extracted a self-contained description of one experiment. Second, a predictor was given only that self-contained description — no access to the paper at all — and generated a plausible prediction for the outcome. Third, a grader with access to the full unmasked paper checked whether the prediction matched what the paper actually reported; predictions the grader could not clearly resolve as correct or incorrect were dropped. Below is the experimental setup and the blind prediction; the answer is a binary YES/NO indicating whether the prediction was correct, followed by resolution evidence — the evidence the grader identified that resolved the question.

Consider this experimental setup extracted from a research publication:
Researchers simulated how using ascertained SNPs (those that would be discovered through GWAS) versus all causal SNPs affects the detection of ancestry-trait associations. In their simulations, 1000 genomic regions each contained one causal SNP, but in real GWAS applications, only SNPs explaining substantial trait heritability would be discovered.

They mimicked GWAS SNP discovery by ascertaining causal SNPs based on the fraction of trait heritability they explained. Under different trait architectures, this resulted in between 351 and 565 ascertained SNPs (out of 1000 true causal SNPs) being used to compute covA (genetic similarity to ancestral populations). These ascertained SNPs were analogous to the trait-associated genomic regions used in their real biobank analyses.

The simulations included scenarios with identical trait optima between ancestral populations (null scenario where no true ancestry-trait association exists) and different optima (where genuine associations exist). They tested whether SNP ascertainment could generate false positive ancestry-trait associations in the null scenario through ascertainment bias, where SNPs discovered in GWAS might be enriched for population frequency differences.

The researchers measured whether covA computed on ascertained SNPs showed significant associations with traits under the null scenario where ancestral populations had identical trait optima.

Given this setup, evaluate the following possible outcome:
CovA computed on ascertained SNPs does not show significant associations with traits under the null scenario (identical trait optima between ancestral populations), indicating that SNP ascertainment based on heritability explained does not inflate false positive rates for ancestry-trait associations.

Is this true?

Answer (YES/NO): NO